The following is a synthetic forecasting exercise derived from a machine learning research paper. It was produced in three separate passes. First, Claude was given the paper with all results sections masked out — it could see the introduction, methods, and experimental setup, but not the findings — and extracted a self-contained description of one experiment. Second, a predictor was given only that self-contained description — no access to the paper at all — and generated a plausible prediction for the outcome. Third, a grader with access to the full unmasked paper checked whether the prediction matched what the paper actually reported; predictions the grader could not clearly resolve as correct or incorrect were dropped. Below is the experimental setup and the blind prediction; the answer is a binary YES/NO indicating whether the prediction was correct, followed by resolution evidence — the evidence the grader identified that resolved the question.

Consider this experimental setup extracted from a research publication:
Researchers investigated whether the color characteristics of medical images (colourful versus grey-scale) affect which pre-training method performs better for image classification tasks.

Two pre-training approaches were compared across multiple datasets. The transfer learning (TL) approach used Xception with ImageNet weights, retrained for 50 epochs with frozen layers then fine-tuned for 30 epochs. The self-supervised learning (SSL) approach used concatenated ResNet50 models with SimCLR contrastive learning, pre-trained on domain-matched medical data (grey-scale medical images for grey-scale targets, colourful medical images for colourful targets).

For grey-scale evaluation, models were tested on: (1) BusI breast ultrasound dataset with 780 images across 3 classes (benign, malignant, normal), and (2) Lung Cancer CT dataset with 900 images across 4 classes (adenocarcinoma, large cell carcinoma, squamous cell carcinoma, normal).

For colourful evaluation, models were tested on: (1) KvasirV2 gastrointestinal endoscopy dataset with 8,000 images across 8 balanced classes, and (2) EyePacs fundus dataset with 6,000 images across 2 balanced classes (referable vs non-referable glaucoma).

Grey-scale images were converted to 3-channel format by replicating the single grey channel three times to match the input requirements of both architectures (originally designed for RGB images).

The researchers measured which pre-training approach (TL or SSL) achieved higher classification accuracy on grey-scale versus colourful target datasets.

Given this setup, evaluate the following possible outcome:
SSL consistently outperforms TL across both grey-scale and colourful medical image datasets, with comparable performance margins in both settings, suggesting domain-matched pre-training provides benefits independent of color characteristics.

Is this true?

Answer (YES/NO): NO